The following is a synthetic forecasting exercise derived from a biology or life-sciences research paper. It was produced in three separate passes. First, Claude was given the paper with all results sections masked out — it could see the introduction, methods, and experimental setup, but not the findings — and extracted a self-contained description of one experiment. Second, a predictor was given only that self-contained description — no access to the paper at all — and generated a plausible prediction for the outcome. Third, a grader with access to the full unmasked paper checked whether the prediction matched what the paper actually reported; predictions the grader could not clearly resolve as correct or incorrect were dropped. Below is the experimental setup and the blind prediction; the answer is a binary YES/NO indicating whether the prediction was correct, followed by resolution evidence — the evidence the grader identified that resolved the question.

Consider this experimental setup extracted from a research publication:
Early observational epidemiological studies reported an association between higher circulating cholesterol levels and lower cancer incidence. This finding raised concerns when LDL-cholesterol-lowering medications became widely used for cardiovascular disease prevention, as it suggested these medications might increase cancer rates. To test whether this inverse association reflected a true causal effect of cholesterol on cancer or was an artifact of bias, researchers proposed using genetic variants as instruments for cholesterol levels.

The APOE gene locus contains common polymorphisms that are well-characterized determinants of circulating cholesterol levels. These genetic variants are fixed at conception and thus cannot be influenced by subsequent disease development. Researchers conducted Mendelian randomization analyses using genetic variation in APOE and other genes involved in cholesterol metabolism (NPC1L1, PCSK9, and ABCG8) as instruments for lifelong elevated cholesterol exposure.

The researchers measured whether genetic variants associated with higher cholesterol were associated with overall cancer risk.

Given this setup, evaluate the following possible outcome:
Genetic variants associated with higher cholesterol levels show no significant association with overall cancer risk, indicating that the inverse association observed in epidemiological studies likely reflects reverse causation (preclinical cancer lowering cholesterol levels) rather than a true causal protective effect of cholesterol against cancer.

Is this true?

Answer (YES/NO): YES